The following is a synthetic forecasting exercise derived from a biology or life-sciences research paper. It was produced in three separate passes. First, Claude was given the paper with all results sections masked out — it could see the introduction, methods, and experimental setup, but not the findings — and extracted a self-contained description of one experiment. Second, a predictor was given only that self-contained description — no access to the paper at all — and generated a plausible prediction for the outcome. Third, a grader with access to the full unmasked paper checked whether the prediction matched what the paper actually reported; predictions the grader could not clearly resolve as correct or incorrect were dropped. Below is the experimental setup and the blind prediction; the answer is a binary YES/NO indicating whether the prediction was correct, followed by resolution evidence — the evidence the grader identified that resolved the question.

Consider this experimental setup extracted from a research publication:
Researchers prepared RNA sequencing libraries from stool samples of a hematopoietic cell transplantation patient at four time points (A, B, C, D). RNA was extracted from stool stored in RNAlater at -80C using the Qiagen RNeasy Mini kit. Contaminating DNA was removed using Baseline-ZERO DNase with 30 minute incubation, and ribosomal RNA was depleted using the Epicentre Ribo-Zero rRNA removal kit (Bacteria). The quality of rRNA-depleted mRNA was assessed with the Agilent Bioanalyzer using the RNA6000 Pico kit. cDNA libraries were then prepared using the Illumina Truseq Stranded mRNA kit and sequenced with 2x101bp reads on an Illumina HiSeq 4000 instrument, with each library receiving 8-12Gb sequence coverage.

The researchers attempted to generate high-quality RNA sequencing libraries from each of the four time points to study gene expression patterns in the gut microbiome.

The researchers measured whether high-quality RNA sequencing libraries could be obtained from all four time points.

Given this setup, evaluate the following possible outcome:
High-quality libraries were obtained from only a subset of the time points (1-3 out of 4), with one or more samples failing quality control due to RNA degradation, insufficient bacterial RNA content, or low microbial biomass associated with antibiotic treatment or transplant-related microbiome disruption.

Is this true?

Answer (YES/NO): YES